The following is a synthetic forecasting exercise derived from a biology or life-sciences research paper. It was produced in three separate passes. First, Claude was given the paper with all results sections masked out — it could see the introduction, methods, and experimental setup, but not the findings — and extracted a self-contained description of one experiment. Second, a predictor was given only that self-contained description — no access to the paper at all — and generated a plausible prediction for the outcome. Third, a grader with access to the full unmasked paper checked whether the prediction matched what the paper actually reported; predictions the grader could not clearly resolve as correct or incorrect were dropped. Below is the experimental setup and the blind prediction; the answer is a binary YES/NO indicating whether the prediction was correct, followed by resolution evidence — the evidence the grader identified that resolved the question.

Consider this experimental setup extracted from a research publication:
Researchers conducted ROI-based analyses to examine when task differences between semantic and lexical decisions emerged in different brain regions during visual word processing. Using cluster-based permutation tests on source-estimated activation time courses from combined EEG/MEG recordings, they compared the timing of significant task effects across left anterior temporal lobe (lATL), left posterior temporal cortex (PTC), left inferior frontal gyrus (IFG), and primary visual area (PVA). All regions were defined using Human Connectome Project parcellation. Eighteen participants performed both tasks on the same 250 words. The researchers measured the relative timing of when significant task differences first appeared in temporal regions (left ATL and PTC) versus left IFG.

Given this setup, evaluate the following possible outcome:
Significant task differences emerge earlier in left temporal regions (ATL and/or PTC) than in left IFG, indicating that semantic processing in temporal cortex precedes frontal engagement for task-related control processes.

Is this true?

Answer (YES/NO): YES